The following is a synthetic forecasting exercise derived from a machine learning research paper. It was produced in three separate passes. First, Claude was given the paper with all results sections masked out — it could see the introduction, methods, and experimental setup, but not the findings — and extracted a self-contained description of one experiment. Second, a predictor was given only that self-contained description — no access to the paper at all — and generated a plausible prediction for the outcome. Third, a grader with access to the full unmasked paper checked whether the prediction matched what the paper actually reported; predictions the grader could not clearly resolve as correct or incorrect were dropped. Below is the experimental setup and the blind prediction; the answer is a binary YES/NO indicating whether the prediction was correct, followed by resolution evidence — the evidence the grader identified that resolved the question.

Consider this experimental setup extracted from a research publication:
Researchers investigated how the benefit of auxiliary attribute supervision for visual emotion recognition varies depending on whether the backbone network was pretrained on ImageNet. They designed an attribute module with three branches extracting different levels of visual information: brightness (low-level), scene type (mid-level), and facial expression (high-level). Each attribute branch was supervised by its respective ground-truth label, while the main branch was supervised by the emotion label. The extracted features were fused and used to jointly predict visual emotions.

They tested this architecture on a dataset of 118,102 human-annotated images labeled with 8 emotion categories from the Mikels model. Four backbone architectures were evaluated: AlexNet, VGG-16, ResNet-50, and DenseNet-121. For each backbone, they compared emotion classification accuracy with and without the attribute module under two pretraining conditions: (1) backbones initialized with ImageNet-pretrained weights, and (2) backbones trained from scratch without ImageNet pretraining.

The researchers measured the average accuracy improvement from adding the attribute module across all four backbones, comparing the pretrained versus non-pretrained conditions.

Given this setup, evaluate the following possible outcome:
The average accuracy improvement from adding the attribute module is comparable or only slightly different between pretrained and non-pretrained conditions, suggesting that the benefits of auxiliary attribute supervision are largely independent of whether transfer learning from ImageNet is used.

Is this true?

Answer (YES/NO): NO